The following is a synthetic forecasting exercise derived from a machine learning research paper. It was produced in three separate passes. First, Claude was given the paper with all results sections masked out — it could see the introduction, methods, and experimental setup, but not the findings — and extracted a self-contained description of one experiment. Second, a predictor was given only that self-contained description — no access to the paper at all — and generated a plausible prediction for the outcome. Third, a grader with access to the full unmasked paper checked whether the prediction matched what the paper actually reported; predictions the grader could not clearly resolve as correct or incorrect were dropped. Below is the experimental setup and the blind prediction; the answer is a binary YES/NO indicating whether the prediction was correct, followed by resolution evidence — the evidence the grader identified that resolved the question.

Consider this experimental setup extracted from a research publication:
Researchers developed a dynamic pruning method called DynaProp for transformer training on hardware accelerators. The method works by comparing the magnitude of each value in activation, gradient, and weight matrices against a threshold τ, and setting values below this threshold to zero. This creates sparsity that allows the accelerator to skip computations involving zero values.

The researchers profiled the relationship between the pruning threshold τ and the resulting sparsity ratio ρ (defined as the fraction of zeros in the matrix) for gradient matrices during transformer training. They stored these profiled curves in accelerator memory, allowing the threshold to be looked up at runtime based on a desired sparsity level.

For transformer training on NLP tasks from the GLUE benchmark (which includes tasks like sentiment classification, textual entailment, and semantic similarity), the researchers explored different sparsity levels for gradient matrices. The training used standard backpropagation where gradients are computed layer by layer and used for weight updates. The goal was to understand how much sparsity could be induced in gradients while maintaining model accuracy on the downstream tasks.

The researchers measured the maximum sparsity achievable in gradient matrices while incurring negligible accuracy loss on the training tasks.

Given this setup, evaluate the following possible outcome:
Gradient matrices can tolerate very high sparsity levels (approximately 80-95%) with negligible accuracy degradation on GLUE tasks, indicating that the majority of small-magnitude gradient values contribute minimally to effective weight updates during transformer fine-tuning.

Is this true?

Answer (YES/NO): YES